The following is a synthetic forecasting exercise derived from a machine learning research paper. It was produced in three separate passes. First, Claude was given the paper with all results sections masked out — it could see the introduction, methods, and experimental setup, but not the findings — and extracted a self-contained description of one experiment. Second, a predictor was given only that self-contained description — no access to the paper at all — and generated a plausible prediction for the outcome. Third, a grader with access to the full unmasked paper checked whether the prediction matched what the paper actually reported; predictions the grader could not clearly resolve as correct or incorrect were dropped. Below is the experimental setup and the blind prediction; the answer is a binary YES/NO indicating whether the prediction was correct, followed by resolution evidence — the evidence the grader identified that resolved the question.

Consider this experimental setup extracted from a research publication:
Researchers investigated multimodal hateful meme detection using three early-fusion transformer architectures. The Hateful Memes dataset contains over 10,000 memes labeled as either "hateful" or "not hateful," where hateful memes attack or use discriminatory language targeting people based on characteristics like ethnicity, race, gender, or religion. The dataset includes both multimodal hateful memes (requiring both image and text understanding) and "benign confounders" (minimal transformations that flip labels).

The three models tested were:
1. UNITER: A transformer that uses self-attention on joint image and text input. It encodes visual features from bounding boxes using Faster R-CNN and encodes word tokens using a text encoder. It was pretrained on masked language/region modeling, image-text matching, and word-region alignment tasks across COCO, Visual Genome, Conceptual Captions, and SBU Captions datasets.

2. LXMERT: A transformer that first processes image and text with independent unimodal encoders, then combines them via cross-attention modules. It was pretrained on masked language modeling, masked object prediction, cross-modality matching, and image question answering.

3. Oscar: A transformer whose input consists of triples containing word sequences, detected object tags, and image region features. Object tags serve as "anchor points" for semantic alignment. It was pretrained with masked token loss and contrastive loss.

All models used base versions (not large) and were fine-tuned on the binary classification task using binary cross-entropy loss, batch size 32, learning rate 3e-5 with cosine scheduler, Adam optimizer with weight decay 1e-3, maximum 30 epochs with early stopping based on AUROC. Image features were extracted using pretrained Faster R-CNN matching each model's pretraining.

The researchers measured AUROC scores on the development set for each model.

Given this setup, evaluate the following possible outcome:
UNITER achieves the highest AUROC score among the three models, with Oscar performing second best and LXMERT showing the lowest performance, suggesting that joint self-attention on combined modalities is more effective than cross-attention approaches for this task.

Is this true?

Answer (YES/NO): NO